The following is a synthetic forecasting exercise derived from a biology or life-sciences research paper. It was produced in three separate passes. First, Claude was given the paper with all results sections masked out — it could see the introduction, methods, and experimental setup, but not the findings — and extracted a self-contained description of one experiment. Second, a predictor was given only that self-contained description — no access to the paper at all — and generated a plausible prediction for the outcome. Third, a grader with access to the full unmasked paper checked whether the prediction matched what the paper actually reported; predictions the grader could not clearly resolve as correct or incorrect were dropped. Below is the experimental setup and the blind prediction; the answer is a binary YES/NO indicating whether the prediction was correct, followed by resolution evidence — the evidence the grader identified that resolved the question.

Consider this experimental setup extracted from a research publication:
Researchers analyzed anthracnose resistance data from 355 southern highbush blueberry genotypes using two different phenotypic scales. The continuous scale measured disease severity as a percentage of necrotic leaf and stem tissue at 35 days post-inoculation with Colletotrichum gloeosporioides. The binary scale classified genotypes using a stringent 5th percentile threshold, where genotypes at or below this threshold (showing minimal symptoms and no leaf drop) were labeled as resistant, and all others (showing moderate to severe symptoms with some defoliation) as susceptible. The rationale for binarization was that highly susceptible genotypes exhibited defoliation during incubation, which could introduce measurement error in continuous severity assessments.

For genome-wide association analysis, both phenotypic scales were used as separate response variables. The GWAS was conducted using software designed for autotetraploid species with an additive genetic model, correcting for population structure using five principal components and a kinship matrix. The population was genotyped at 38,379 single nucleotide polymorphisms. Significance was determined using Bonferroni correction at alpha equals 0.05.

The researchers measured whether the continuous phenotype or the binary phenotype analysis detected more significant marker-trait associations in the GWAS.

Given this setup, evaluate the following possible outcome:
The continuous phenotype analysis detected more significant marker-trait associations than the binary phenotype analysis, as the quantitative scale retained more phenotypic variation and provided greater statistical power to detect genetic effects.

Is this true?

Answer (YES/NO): NO